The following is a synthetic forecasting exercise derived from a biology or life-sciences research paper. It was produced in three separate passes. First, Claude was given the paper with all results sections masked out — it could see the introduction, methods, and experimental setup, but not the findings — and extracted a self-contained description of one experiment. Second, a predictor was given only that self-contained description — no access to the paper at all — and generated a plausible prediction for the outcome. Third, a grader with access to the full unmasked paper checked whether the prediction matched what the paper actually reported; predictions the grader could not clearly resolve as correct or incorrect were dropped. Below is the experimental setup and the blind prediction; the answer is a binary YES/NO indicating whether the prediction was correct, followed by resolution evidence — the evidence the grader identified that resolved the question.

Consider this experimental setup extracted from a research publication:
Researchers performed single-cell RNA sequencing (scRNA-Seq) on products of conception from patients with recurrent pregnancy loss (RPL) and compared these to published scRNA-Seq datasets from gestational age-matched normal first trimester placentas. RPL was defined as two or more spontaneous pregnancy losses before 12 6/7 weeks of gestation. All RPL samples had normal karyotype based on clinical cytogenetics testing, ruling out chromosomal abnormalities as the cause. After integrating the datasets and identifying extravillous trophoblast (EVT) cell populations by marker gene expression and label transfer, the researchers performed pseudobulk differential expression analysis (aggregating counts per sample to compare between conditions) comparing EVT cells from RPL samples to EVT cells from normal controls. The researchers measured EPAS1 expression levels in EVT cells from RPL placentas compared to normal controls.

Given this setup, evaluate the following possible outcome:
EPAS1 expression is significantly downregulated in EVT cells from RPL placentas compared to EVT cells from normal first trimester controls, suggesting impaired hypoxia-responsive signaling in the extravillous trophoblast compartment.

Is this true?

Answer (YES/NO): NO